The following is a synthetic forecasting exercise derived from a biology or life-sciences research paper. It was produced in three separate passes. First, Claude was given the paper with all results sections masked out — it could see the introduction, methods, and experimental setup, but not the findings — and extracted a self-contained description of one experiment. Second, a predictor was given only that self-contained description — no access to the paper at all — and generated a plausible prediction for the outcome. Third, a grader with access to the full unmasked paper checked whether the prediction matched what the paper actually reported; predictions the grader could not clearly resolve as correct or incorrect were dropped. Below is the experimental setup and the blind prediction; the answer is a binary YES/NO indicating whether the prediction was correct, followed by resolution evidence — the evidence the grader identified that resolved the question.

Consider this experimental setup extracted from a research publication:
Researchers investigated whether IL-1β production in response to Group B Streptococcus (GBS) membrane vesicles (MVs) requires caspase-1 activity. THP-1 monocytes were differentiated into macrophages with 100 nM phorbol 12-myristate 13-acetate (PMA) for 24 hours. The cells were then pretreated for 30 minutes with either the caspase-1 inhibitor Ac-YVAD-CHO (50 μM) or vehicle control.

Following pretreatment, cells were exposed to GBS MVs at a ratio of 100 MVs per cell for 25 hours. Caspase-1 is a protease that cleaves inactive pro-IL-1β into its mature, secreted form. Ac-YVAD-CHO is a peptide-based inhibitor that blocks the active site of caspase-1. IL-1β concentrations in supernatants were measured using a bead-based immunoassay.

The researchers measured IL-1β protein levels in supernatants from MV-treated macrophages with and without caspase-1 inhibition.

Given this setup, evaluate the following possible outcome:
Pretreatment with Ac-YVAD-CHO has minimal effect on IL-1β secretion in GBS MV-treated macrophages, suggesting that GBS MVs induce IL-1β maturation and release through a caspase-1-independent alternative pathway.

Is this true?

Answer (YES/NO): NO